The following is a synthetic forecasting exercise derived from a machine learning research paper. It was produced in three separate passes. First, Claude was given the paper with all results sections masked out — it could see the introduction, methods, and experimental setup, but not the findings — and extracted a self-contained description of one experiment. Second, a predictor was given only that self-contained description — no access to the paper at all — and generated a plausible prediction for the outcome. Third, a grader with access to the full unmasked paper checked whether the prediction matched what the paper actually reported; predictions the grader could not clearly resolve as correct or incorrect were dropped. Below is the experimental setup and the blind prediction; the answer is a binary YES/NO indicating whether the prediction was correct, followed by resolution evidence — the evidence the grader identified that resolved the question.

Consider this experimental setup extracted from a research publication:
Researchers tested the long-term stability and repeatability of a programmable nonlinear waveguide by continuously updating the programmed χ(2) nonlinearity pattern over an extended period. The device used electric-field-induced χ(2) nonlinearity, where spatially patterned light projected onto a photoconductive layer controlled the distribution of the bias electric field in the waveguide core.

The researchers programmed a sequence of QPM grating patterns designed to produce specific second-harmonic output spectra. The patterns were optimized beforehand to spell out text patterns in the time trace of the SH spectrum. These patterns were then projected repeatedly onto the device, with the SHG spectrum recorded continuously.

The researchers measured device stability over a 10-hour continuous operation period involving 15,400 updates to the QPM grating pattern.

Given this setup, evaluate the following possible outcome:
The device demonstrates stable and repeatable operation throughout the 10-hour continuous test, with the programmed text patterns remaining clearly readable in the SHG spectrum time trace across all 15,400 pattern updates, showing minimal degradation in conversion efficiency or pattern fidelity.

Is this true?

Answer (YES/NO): YES